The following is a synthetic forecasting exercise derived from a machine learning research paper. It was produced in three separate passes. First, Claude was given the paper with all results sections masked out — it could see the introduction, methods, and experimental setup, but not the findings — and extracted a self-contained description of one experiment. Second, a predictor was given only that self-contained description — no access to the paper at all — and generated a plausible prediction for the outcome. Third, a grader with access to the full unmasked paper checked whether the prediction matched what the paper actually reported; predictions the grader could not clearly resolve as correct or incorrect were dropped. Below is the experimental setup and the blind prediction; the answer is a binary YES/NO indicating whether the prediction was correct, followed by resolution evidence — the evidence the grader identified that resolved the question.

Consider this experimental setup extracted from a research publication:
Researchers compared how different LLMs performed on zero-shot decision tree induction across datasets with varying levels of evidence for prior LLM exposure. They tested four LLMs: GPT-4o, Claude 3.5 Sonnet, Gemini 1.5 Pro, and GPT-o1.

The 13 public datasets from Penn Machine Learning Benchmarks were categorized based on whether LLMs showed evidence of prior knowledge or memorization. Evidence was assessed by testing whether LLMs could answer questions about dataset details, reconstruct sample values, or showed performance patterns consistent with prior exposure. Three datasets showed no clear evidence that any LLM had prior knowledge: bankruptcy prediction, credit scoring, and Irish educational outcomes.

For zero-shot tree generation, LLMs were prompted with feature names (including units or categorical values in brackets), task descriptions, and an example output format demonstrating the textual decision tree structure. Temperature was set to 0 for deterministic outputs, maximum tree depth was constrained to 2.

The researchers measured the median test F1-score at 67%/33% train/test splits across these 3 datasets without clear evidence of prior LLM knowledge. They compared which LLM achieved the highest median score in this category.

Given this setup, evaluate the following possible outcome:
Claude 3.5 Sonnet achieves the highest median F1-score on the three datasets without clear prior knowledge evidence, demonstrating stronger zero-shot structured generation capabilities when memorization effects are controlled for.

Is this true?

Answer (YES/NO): NO